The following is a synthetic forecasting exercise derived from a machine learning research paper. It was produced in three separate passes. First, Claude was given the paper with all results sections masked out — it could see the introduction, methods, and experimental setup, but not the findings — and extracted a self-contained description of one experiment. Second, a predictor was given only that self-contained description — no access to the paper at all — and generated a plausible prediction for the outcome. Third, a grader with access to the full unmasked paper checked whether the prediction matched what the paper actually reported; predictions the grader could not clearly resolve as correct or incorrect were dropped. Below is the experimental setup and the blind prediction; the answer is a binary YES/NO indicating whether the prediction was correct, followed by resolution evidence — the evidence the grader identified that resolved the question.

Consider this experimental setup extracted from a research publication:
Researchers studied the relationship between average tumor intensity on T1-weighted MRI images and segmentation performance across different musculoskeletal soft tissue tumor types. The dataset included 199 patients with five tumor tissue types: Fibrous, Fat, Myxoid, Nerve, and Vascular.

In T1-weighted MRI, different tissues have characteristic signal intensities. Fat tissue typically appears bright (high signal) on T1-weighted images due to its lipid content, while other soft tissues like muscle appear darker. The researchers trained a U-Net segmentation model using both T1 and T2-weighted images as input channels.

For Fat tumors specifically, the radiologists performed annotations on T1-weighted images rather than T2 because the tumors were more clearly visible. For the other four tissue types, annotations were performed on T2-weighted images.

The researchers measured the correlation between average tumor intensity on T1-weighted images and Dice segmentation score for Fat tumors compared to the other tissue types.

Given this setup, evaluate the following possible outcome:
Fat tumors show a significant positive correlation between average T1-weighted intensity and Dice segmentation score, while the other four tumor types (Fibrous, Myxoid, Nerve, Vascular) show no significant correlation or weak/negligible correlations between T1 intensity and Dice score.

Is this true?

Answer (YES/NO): NO